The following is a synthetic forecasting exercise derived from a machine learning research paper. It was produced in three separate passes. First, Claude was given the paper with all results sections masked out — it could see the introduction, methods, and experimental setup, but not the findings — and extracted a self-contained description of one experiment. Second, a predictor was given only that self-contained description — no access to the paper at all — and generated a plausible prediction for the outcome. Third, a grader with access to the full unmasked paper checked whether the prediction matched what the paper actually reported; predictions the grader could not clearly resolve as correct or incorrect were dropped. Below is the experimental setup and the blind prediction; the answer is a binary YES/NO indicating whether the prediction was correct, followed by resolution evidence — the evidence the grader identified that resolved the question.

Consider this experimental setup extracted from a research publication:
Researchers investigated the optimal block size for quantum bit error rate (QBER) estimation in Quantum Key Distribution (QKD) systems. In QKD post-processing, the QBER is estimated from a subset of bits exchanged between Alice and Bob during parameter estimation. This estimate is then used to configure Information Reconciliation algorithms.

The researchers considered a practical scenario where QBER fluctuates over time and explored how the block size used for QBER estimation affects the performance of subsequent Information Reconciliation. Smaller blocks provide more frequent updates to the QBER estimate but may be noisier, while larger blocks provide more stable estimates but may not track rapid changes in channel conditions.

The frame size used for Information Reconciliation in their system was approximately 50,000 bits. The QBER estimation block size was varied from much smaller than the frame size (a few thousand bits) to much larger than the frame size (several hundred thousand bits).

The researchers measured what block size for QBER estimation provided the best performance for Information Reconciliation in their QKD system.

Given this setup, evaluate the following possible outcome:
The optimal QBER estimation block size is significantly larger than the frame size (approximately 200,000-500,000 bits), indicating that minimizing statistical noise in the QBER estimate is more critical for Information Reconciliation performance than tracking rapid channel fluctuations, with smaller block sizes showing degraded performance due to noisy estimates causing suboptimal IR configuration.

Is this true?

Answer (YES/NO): NO